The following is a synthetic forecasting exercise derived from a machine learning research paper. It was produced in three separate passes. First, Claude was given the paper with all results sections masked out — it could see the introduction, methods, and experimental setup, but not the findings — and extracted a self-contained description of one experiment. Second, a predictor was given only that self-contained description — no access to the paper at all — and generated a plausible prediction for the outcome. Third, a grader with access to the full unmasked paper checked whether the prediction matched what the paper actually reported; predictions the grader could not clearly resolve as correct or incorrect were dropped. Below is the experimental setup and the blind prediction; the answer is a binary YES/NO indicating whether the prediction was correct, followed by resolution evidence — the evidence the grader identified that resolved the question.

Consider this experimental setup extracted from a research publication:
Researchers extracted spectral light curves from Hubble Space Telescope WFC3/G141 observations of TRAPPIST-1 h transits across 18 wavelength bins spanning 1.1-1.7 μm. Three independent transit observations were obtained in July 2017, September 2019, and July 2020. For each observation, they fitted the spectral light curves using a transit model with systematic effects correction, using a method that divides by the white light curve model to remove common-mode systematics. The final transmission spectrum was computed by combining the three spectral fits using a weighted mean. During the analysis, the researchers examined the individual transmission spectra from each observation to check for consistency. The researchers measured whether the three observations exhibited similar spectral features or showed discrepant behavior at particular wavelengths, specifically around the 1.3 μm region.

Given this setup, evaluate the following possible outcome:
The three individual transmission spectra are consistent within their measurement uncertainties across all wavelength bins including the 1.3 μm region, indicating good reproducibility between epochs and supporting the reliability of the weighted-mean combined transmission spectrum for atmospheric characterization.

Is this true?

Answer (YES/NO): YES